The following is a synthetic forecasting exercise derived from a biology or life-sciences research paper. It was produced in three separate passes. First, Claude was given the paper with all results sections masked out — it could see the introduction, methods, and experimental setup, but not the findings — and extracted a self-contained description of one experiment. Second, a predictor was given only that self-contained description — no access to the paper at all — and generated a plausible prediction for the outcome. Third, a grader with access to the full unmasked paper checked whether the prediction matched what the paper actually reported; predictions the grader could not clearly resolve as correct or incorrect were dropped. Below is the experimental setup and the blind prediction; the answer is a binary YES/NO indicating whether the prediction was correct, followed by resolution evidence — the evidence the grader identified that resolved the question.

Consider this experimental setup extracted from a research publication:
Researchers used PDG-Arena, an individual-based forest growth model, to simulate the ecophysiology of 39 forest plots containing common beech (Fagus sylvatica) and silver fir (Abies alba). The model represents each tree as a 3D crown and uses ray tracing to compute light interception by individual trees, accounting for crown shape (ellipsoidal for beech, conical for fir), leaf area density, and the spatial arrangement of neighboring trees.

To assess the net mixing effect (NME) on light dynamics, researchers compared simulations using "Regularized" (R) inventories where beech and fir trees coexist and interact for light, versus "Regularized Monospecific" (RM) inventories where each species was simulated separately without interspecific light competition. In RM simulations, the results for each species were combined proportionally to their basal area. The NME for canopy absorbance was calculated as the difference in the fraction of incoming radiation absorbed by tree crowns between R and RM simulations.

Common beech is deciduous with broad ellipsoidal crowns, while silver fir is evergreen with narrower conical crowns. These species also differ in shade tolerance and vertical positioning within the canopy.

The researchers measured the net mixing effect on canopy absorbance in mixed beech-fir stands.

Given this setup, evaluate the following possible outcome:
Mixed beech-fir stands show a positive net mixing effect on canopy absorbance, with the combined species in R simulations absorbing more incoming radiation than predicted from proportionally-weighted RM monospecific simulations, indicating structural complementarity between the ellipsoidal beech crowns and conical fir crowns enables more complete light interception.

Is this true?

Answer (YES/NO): YES